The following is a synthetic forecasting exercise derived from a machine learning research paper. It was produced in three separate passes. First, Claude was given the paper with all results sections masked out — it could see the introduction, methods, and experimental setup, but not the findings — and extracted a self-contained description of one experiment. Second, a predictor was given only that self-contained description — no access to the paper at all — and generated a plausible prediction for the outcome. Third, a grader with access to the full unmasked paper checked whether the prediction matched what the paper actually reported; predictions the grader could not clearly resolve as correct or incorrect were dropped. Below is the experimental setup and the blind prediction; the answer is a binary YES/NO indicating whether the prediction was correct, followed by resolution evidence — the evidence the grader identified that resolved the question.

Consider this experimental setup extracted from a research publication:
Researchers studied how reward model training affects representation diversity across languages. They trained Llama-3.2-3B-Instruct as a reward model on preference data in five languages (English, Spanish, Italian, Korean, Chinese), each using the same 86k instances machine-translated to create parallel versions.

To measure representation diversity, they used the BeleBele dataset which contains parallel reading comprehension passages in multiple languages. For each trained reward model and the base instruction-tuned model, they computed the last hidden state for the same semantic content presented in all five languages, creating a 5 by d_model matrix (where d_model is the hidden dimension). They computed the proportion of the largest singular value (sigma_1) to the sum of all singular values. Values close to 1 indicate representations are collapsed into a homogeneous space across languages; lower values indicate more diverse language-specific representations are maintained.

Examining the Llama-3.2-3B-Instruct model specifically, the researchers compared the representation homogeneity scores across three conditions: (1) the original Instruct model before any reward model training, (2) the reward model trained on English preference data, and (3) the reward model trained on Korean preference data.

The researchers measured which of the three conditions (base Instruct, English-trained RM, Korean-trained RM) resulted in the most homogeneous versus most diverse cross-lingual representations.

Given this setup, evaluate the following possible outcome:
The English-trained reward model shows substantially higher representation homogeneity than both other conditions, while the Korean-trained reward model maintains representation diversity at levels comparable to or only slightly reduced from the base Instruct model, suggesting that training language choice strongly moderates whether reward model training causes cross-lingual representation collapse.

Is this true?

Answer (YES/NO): NO